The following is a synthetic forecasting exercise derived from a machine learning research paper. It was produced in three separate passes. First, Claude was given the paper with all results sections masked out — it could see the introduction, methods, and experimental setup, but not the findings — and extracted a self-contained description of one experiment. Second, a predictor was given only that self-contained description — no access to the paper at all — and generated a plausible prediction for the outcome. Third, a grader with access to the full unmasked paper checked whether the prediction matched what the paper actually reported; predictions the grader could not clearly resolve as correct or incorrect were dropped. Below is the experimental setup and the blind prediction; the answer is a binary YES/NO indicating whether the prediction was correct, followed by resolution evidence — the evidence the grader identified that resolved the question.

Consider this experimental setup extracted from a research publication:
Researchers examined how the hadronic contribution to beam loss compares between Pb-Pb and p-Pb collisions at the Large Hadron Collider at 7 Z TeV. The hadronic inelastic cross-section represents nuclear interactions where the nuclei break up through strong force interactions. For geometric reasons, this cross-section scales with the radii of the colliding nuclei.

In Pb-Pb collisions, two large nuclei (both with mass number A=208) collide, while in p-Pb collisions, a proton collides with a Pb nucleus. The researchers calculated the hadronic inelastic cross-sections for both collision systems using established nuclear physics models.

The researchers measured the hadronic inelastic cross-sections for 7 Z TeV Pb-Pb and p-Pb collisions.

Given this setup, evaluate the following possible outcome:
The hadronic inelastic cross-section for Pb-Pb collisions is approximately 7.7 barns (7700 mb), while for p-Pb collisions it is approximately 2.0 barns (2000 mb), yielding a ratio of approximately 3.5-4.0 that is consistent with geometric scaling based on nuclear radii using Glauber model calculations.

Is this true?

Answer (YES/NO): YES